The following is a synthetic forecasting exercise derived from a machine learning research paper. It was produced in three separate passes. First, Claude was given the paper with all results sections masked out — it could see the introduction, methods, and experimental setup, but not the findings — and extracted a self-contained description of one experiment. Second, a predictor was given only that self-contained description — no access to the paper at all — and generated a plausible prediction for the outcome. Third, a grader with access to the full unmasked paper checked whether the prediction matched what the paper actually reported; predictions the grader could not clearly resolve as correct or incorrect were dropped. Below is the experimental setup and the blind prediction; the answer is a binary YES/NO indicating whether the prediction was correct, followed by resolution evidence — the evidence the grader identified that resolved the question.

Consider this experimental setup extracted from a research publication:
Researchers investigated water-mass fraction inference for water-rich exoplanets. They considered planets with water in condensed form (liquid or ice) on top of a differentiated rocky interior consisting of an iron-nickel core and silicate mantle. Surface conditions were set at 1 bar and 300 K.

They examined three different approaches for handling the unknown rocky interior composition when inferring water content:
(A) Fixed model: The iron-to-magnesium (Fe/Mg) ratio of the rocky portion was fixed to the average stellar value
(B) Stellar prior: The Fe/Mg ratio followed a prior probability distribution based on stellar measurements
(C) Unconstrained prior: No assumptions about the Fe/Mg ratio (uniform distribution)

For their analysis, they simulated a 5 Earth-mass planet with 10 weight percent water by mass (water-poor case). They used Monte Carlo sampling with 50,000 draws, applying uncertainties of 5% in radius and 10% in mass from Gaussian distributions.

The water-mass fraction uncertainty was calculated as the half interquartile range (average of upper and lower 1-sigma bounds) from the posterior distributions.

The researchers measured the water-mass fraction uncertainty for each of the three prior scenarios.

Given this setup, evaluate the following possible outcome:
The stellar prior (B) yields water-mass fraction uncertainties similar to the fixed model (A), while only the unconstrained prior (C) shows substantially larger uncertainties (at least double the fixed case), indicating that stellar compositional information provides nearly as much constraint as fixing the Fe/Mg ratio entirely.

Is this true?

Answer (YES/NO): YES